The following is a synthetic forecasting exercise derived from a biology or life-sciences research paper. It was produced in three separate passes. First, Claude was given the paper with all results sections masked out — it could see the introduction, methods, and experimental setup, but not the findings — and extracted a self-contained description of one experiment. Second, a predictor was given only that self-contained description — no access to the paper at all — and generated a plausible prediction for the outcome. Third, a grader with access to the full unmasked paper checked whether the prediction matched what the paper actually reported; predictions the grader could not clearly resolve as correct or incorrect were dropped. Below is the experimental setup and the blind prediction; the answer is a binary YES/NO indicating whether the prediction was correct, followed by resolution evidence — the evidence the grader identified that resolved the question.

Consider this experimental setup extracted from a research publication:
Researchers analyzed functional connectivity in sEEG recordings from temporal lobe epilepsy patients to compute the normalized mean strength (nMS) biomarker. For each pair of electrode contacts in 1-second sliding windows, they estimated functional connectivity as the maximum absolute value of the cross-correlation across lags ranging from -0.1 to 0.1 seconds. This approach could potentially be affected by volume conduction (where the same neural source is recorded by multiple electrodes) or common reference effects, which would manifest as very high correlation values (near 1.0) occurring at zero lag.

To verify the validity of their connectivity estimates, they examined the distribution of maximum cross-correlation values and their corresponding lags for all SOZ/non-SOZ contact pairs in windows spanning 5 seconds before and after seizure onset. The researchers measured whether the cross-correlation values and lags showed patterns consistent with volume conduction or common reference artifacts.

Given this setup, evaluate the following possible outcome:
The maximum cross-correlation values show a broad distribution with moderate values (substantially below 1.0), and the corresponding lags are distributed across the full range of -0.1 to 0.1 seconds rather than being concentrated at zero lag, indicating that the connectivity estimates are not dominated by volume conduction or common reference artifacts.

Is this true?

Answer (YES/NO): YES